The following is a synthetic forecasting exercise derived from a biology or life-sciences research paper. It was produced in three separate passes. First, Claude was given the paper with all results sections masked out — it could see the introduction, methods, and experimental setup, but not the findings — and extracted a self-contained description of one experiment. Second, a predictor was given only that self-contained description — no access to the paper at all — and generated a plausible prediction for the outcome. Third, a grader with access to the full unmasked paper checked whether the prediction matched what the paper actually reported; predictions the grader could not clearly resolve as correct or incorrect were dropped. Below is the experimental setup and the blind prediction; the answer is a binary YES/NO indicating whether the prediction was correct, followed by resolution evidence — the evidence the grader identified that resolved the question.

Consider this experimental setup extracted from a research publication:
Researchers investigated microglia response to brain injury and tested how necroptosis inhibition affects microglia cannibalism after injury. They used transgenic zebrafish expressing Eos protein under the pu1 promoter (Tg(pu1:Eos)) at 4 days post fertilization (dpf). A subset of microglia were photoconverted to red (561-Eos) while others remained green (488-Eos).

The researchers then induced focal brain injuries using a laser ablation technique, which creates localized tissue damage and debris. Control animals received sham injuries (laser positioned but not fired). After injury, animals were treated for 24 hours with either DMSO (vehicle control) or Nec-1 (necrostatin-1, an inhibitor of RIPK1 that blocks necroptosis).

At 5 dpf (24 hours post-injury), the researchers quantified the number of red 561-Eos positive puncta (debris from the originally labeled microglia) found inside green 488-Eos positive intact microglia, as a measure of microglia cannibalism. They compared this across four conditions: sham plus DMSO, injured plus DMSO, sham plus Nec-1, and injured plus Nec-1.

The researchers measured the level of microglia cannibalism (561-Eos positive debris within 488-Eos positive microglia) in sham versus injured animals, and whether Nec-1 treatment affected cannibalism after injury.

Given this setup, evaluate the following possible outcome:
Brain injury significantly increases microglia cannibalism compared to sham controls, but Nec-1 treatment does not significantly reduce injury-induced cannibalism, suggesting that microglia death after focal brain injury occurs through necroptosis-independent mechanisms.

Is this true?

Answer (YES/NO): NO